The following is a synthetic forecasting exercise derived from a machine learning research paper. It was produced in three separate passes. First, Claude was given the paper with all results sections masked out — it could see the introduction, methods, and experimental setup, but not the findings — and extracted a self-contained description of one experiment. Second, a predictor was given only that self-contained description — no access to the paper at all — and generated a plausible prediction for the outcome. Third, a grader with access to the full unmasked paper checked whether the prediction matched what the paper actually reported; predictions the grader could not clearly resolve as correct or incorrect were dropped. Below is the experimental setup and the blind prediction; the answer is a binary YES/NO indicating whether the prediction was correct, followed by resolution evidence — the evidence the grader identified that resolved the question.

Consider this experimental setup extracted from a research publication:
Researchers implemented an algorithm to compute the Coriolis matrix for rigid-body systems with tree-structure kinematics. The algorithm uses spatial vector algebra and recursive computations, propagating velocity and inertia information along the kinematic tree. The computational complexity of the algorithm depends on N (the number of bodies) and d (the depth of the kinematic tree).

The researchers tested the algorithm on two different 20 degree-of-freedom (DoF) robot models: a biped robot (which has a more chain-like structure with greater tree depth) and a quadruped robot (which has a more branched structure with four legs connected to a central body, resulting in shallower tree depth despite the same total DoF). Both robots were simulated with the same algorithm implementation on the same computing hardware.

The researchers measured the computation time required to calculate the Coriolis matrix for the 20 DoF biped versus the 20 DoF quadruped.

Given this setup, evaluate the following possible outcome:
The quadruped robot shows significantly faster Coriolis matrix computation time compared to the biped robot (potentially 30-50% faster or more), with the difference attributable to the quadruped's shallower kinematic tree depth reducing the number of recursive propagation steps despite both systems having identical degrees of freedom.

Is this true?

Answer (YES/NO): NO